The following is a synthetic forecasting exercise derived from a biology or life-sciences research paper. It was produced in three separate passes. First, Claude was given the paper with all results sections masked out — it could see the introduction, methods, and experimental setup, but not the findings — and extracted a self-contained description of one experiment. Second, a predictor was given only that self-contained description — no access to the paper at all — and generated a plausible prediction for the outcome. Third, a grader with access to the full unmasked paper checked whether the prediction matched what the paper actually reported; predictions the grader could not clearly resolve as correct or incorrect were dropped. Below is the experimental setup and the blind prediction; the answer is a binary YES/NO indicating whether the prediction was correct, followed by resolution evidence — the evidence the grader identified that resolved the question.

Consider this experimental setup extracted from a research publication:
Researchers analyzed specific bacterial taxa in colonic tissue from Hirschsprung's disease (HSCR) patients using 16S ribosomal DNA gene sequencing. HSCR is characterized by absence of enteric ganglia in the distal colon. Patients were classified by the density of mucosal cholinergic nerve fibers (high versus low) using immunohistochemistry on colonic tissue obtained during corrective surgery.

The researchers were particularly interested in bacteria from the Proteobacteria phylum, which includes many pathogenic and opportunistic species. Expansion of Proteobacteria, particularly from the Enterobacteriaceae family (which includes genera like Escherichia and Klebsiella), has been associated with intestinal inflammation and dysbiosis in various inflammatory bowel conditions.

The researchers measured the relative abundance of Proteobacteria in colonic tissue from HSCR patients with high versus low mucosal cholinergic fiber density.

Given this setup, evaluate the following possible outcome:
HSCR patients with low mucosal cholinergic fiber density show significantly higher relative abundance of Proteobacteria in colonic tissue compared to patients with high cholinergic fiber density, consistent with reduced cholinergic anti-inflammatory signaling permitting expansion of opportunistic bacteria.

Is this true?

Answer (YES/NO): NO